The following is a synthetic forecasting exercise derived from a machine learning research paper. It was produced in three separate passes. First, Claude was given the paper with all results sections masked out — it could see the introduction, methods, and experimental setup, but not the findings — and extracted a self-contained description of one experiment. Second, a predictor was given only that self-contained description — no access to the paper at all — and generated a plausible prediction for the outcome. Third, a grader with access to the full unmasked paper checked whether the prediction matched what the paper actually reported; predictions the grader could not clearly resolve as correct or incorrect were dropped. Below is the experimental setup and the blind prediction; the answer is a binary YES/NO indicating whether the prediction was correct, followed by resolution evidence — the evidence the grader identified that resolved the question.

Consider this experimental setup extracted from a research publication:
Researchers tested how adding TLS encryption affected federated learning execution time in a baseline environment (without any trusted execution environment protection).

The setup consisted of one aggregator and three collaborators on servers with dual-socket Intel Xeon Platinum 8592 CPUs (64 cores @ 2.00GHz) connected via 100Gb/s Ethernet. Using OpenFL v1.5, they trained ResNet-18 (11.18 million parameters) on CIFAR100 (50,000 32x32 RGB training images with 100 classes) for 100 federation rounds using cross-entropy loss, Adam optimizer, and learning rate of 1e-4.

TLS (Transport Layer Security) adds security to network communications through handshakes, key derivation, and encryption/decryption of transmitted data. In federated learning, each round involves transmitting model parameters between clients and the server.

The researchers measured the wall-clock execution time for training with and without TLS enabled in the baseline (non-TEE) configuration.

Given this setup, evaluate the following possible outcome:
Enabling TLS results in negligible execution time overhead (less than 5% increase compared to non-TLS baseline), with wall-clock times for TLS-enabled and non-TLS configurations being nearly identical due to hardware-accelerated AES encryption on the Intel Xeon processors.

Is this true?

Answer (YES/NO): NO